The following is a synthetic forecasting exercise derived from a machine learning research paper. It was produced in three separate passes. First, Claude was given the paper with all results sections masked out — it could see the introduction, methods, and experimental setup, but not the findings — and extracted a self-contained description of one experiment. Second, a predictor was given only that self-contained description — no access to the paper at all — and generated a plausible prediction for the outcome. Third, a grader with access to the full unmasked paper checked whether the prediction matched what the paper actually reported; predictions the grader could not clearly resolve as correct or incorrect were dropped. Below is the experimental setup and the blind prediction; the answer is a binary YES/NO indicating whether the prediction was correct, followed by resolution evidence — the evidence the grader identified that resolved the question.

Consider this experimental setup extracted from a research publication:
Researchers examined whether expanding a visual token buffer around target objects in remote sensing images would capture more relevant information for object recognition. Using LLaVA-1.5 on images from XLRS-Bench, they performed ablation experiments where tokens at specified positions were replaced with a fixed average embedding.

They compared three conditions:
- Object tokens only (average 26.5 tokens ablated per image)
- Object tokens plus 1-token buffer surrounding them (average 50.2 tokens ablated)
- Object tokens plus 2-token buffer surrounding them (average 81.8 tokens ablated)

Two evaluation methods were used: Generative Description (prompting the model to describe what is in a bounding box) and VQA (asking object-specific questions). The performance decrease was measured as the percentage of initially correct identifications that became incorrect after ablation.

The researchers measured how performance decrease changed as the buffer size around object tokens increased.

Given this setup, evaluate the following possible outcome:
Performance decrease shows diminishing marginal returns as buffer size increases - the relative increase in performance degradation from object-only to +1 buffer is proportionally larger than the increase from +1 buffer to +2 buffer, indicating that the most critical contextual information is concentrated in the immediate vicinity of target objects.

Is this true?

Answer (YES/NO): NO